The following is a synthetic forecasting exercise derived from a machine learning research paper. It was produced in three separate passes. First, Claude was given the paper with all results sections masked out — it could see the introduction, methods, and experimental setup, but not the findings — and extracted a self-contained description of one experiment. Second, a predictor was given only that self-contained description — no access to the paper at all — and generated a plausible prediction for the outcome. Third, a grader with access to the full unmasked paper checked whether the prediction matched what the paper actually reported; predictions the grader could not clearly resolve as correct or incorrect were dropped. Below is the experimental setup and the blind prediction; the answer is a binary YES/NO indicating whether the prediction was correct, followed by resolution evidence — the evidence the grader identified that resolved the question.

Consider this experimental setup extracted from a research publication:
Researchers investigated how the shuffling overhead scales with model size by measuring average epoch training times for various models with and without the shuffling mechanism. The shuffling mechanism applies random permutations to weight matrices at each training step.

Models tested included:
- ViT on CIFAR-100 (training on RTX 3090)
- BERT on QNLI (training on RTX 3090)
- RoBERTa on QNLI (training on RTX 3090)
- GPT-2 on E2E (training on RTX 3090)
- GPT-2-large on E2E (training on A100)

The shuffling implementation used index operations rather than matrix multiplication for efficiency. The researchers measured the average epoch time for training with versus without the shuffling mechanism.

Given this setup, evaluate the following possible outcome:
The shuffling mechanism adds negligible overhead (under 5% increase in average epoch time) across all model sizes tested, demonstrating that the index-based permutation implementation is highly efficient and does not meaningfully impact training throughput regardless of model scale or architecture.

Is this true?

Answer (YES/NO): NO